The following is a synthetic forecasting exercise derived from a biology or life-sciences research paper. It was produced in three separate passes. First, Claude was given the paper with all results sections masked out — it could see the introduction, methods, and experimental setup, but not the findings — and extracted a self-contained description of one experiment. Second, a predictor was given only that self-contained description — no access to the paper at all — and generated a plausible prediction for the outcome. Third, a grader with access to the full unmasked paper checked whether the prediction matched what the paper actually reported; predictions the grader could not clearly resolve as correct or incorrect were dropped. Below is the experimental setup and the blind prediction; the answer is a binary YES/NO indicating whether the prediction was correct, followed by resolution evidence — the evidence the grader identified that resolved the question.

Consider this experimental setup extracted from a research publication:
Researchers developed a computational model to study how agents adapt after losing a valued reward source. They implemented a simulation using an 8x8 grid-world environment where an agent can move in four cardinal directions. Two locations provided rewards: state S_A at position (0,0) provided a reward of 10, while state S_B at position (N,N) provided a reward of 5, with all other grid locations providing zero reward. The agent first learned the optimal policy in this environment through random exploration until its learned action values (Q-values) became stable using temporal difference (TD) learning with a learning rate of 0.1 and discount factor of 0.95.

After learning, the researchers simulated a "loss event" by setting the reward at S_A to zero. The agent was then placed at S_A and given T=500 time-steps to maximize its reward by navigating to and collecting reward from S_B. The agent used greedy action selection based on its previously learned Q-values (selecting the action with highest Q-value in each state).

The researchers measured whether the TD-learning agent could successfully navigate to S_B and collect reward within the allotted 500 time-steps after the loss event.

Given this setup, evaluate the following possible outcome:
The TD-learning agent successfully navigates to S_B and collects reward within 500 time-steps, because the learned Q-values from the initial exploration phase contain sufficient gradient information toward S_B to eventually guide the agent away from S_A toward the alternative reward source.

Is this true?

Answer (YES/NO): NO